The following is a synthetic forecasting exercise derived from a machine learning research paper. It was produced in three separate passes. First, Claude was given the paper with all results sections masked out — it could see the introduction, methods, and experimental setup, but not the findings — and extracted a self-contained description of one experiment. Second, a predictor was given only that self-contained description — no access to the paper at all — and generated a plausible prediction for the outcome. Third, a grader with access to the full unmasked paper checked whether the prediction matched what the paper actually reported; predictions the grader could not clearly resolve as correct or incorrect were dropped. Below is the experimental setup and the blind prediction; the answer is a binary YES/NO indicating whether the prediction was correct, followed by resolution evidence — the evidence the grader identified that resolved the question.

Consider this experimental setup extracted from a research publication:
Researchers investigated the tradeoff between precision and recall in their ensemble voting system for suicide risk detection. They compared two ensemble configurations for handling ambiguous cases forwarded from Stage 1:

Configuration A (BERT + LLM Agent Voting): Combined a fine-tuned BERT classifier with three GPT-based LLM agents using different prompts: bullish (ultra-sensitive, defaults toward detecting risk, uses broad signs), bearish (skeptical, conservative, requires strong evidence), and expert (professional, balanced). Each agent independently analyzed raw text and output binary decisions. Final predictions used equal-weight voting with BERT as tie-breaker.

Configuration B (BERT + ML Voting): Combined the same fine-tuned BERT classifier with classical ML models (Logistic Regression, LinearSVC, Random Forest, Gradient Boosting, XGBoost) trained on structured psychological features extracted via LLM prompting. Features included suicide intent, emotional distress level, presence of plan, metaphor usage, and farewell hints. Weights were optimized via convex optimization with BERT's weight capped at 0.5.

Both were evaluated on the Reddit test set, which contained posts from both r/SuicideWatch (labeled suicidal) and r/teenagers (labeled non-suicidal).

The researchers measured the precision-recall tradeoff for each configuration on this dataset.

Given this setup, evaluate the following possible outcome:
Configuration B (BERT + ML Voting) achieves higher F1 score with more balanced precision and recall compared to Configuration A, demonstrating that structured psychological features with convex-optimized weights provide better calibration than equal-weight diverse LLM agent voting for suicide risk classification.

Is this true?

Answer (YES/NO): YES